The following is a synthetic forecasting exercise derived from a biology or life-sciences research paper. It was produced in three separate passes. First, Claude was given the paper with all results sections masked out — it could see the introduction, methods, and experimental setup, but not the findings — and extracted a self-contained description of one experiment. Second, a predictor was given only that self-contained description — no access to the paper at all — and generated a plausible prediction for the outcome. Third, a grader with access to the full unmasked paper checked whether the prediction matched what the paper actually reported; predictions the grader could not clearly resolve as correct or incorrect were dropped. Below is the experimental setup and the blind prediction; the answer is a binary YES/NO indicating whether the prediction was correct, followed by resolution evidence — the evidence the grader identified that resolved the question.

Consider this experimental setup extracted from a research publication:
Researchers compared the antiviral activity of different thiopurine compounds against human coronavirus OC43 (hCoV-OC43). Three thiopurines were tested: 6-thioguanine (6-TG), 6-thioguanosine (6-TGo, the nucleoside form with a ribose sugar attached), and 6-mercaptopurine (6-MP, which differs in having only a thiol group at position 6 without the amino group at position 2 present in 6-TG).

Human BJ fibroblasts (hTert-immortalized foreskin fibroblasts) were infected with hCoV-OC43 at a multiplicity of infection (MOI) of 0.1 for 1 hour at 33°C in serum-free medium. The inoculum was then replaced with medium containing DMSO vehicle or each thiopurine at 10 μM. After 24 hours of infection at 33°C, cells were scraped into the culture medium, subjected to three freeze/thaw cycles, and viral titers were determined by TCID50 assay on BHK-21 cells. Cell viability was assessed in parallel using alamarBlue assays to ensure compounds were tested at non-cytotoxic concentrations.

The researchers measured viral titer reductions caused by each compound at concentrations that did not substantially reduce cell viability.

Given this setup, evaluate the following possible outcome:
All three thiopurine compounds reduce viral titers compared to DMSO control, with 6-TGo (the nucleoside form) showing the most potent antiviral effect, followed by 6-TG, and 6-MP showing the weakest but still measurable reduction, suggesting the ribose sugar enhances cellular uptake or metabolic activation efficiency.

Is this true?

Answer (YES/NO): NO